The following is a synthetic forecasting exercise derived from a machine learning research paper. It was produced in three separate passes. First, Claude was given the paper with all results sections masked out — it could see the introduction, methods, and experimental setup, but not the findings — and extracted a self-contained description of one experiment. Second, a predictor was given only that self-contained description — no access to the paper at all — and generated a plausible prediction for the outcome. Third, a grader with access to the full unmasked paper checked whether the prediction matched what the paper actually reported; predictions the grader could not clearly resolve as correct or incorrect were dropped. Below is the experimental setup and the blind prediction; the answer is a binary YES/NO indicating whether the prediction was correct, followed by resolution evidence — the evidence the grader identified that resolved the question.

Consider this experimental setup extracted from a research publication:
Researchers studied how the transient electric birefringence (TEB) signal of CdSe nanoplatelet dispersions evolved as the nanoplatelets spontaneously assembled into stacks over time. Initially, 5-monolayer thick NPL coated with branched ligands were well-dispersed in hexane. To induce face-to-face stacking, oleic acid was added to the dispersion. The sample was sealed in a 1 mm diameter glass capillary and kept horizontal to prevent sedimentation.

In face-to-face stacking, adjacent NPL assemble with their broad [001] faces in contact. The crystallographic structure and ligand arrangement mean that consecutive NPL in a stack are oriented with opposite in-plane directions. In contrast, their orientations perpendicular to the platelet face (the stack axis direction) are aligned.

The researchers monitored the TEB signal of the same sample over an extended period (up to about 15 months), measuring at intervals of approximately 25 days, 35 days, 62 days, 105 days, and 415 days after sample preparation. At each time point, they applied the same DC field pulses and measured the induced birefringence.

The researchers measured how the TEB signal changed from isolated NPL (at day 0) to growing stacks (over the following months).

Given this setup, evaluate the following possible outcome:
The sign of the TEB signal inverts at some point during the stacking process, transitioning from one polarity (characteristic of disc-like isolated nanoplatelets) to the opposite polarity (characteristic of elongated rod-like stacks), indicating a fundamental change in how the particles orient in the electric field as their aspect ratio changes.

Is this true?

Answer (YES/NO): YES